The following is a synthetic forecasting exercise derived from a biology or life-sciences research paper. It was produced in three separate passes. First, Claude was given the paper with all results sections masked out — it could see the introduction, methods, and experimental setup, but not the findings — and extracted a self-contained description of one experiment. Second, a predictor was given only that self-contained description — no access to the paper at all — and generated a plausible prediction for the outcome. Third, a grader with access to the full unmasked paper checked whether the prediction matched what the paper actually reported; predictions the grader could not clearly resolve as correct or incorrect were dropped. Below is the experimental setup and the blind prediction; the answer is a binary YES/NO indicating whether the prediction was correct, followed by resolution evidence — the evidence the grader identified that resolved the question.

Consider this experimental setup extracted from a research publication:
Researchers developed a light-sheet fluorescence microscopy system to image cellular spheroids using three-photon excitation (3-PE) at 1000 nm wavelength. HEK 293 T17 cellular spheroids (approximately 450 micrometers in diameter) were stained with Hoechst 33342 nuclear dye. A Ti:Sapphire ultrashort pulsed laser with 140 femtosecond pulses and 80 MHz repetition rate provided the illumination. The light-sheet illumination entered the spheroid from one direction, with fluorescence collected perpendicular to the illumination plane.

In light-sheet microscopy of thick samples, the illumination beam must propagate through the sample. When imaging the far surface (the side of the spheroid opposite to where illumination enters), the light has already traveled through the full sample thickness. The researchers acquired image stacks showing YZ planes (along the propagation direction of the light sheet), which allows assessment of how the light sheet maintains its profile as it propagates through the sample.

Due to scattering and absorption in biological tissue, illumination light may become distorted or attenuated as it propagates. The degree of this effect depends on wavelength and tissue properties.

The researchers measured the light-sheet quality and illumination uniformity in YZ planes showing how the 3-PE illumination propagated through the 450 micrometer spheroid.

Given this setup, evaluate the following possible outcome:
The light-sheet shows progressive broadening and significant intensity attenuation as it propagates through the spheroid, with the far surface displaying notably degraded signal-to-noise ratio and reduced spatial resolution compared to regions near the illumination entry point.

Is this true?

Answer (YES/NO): NO